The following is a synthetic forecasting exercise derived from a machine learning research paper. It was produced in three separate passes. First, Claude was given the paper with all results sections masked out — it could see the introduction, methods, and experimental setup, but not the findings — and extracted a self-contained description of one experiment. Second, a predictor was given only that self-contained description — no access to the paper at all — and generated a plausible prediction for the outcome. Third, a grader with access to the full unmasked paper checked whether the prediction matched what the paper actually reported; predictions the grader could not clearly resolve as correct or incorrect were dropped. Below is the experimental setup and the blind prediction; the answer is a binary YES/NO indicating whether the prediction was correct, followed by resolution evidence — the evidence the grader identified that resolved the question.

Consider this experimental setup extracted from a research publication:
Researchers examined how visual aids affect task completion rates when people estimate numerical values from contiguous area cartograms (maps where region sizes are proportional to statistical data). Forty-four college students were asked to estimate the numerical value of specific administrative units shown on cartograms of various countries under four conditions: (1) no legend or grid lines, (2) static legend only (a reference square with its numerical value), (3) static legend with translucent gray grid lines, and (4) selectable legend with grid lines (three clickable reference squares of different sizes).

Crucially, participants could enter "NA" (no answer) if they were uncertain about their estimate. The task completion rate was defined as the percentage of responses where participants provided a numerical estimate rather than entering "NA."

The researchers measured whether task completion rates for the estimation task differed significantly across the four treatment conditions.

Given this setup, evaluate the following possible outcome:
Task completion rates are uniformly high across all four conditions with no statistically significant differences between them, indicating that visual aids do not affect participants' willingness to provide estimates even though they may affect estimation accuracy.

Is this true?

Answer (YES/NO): NO